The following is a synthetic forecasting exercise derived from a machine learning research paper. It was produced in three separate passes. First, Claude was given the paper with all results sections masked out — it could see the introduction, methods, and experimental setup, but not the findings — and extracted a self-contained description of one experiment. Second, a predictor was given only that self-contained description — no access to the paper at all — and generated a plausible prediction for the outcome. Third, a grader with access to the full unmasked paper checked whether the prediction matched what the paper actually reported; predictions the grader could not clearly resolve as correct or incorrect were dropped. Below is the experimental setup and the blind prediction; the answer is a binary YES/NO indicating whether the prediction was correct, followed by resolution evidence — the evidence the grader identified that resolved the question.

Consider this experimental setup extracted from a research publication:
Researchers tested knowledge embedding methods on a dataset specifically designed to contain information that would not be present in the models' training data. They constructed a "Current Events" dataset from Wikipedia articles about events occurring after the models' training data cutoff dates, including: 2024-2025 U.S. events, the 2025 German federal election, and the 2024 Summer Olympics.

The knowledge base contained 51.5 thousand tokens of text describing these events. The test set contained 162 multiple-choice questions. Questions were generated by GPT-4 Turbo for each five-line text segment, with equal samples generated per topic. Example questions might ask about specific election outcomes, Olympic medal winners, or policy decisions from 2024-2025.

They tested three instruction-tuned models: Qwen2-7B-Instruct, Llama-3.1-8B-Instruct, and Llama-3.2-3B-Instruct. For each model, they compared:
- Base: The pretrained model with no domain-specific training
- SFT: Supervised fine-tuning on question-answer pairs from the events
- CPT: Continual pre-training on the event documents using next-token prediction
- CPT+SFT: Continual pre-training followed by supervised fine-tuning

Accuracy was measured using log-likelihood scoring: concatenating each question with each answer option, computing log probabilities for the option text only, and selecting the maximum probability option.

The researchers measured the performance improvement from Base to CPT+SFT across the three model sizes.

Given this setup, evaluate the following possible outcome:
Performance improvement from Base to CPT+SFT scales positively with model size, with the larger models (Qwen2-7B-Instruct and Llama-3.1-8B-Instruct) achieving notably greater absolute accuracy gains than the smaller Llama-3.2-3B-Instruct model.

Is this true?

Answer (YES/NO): NO